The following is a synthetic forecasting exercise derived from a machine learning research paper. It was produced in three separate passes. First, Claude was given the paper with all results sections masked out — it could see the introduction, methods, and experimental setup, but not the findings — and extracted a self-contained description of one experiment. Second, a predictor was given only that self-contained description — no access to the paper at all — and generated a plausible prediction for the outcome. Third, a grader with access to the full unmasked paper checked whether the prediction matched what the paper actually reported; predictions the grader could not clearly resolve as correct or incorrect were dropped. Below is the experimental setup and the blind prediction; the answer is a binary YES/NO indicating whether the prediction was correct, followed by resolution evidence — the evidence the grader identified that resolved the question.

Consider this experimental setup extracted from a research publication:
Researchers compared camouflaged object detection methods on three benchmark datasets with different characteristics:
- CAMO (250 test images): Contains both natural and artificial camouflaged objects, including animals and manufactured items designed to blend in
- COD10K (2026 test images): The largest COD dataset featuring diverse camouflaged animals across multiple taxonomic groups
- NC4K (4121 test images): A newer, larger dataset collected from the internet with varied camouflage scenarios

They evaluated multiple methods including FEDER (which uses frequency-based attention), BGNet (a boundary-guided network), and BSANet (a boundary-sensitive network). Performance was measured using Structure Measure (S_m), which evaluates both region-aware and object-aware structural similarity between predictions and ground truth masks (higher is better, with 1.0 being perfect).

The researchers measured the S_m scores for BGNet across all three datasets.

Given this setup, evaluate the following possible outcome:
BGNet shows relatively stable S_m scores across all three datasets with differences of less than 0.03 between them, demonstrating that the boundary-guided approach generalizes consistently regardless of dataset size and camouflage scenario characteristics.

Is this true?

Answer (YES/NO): NO